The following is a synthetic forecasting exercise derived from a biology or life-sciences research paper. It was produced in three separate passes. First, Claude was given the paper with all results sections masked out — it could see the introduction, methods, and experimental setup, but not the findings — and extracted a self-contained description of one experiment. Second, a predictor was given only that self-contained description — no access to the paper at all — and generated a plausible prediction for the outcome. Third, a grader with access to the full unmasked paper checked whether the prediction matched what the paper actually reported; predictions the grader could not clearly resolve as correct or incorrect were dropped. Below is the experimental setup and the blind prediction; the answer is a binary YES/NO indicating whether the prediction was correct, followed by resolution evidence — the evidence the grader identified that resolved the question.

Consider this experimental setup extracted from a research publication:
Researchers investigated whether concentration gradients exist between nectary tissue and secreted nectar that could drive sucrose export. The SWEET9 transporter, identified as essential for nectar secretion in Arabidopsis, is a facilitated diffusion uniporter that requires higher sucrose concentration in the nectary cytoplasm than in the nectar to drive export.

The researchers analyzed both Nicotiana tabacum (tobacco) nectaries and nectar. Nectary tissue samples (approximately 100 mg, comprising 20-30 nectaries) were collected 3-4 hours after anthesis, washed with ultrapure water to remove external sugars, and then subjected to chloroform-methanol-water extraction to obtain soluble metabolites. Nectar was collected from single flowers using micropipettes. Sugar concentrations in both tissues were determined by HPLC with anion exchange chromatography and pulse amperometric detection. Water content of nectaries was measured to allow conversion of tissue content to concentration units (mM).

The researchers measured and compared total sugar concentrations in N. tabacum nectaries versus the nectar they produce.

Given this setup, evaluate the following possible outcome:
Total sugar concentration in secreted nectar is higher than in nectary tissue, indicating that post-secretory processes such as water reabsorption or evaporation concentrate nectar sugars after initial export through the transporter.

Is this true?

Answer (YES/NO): YES